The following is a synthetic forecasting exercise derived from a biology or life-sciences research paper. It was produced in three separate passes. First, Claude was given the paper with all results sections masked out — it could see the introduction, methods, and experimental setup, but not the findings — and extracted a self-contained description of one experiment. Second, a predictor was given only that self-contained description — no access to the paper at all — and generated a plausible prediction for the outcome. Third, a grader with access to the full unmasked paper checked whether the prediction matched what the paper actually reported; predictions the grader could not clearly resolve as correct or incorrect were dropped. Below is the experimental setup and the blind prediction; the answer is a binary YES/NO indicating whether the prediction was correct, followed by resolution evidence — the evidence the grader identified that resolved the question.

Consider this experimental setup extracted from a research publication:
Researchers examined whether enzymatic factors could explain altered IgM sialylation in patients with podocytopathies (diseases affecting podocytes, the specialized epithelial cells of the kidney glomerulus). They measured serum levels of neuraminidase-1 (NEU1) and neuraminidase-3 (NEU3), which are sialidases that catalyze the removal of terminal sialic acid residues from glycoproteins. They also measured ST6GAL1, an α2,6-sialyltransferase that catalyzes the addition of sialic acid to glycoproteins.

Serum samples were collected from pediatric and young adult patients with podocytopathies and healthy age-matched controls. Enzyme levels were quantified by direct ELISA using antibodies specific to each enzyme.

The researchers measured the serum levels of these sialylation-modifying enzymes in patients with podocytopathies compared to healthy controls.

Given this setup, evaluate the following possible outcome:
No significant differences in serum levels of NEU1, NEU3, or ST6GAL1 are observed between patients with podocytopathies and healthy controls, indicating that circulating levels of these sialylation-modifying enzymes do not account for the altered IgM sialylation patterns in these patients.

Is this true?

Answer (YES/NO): NO